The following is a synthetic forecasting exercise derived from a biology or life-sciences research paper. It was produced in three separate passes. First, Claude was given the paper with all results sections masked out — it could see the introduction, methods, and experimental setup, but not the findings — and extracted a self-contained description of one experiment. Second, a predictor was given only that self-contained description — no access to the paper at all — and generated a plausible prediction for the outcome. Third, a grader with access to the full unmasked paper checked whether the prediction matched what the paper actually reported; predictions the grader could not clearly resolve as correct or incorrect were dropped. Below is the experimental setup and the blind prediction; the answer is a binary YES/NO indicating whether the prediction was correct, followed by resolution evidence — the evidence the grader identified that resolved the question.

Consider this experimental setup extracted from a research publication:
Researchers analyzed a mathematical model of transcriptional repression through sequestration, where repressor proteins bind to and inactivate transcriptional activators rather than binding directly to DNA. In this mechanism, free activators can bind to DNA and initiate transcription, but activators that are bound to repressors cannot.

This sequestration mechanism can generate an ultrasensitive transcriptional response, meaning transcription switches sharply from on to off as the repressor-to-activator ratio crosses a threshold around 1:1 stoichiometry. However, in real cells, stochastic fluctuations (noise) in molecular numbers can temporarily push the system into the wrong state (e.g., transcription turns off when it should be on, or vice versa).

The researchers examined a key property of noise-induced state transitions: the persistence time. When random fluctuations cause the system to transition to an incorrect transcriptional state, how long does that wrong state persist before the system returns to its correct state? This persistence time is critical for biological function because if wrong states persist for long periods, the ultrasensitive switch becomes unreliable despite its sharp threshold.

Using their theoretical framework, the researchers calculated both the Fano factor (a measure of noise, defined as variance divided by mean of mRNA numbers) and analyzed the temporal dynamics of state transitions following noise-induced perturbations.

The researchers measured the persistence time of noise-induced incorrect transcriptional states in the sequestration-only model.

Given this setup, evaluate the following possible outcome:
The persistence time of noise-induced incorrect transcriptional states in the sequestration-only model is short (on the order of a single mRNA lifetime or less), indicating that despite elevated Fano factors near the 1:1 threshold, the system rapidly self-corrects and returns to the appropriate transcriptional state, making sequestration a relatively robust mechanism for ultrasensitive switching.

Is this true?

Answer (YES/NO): NO